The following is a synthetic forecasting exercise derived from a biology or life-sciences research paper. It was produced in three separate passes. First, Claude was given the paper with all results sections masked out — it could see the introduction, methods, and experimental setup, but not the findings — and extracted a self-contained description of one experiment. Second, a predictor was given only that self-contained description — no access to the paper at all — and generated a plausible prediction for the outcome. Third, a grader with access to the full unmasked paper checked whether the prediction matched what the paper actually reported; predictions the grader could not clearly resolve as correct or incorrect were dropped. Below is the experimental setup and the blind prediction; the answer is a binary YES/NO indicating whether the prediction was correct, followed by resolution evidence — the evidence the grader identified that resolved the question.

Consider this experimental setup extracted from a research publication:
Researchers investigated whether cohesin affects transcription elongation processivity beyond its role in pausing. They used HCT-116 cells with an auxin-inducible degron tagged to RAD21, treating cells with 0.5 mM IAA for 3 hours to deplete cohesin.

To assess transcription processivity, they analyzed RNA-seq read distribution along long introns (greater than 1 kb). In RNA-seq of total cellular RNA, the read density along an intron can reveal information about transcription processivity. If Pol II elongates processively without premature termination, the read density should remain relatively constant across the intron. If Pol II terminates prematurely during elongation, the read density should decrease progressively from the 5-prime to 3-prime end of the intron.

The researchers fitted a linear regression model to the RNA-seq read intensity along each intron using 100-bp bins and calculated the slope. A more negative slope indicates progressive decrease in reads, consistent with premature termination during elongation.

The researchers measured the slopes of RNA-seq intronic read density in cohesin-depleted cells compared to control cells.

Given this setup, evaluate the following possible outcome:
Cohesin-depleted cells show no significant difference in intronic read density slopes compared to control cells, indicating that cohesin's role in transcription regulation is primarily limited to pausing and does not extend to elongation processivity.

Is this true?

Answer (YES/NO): NO